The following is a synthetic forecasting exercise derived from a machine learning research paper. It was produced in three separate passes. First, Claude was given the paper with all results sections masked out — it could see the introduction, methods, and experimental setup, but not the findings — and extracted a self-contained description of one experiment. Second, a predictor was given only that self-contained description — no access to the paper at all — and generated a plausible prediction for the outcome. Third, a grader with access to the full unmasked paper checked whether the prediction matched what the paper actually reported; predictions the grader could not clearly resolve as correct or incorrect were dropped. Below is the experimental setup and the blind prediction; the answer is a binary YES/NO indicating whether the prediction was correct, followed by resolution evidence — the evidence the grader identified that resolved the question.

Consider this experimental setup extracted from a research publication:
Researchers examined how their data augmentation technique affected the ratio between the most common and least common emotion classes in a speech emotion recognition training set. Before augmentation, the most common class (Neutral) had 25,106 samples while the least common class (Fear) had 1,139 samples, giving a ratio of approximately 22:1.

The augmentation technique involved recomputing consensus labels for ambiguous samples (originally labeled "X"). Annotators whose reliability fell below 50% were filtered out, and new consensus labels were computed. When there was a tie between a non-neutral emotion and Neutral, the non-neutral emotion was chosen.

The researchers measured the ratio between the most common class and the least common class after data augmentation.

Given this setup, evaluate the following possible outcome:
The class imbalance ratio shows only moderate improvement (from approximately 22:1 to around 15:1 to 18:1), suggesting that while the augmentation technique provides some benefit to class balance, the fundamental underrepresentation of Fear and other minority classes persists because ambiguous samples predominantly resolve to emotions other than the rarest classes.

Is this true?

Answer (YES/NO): YES